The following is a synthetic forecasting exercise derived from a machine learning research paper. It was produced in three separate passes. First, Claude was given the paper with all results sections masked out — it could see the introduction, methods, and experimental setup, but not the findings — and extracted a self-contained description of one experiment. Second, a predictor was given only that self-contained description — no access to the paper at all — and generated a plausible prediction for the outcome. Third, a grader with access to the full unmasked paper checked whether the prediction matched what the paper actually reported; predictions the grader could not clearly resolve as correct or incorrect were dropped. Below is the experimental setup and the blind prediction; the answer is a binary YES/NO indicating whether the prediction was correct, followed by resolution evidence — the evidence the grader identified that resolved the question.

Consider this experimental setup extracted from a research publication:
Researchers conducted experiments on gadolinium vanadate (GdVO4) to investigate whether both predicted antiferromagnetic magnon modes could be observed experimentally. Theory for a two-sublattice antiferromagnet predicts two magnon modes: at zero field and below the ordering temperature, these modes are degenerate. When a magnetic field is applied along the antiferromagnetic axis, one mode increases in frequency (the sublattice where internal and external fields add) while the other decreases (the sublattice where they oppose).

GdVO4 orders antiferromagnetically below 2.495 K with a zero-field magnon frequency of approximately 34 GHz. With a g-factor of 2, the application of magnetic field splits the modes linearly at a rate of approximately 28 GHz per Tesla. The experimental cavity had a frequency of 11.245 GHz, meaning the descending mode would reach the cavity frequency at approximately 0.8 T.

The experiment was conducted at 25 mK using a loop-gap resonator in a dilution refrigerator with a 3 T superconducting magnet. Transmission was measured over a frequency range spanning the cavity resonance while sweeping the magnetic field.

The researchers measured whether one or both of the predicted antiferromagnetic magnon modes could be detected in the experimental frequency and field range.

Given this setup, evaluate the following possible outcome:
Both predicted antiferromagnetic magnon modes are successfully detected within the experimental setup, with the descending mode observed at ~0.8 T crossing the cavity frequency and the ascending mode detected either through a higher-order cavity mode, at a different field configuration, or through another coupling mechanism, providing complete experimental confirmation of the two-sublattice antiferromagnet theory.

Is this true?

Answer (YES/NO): NO